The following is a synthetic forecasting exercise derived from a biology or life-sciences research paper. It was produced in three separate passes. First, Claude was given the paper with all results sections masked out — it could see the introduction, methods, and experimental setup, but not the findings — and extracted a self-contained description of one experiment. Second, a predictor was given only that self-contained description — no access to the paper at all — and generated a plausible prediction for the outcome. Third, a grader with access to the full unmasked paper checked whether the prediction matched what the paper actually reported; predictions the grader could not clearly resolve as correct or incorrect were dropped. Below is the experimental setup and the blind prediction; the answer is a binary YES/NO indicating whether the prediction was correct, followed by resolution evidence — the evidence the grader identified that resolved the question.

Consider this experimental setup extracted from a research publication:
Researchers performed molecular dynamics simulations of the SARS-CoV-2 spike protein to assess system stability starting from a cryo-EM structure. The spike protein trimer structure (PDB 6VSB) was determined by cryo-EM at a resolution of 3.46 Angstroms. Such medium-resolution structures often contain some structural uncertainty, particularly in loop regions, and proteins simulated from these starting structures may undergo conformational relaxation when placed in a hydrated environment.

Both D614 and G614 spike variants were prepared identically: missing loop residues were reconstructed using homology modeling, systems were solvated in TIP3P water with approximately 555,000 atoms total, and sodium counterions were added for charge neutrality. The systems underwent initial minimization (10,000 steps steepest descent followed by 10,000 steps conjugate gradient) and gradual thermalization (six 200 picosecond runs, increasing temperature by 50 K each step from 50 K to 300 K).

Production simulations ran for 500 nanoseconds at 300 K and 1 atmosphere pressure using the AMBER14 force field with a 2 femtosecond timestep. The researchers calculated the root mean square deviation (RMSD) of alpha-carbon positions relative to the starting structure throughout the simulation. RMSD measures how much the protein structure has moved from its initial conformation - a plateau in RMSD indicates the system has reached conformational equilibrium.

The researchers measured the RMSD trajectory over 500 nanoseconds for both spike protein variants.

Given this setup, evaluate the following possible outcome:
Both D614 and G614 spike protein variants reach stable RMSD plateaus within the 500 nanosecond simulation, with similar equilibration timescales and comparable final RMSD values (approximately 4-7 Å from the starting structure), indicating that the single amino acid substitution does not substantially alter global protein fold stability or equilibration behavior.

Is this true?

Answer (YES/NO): YES